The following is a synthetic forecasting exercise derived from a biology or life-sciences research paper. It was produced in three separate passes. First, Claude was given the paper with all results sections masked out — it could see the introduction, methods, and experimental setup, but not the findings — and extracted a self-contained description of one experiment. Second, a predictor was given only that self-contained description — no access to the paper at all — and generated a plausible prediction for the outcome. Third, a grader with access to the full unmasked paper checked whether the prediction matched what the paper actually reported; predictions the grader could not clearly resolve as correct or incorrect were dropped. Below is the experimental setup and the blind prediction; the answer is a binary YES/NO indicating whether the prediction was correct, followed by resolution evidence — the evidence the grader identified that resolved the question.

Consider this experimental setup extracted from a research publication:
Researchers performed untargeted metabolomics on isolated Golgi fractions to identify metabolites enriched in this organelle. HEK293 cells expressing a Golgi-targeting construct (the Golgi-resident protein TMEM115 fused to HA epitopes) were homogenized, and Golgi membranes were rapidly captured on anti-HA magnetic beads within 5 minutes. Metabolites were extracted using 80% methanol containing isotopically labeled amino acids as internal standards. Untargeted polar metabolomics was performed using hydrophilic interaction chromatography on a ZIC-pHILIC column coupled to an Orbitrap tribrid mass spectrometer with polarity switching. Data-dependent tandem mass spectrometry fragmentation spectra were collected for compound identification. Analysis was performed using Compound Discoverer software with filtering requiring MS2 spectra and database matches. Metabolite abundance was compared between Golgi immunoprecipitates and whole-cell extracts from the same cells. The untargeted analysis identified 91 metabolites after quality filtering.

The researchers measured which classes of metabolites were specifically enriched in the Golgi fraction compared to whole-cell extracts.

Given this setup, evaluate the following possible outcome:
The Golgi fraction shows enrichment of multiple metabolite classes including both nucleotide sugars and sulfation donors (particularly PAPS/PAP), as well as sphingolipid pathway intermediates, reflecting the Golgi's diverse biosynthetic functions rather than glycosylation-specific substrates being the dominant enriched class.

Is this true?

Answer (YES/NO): NO